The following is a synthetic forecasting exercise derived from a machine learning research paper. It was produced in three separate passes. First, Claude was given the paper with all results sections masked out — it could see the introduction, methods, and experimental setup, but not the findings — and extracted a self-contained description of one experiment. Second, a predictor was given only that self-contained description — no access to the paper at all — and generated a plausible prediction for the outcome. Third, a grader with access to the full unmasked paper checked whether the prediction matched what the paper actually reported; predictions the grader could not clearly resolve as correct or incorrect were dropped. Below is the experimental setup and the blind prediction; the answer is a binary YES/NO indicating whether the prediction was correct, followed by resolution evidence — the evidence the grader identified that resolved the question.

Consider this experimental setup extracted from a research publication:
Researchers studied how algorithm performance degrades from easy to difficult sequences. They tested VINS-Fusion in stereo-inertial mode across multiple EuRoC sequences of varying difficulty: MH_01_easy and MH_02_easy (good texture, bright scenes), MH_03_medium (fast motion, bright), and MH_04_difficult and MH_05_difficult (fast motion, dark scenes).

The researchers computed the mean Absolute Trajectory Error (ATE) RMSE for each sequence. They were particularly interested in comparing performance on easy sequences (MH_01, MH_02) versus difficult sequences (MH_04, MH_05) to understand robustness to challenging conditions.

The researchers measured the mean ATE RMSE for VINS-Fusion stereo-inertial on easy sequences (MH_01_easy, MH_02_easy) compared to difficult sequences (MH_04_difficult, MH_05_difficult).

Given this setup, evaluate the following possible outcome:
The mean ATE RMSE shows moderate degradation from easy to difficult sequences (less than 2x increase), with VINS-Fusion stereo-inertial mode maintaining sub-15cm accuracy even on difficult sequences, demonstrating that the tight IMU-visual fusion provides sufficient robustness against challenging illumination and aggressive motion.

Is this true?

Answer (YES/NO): NO